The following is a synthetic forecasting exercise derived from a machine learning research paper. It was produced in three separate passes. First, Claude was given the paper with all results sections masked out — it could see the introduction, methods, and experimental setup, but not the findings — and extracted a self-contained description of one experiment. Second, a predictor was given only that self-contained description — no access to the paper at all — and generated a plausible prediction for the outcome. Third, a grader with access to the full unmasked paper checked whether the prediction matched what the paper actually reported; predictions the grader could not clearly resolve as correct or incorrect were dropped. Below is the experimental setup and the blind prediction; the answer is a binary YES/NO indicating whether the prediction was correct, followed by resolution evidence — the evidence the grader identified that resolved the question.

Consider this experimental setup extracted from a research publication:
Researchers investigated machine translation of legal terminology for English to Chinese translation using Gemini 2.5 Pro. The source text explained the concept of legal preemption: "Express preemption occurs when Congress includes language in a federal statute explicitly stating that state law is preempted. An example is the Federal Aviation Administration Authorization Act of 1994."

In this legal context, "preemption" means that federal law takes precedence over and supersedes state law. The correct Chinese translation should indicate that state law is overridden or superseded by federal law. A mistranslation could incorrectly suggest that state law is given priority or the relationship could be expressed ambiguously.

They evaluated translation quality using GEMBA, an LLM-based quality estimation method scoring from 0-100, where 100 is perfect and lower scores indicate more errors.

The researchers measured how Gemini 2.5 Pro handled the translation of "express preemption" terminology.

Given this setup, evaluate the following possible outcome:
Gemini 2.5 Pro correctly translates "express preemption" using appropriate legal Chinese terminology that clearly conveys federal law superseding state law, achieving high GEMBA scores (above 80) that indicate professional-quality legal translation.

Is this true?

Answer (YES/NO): NO